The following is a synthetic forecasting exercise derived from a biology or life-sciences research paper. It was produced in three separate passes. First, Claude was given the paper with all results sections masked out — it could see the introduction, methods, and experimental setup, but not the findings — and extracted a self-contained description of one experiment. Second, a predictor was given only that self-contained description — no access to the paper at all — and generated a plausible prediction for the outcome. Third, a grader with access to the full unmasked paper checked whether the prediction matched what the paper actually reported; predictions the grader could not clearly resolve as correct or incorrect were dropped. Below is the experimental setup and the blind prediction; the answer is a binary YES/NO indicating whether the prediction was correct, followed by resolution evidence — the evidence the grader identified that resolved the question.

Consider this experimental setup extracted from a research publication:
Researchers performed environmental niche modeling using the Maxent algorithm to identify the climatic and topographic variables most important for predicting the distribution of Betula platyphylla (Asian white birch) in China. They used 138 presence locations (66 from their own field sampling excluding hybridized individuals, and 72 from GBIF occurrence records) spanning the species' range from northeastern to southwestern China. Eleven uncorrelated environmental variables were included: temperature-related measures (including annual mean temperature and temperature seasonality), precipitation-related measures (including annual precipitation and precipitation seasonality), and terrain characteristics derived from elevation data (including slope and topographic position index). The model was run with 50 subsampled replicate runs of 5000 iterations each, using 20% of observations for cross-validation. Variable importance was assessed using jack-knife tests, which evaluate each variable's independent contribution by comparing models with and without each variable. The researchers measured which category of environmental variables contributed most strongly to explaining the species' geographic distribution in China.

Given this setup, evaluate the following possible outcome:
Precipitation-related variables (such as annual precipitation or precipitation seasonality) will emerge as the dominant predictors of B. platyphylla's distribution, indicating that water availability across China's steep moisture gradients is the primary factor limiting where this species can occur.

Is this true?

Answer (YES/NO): NO